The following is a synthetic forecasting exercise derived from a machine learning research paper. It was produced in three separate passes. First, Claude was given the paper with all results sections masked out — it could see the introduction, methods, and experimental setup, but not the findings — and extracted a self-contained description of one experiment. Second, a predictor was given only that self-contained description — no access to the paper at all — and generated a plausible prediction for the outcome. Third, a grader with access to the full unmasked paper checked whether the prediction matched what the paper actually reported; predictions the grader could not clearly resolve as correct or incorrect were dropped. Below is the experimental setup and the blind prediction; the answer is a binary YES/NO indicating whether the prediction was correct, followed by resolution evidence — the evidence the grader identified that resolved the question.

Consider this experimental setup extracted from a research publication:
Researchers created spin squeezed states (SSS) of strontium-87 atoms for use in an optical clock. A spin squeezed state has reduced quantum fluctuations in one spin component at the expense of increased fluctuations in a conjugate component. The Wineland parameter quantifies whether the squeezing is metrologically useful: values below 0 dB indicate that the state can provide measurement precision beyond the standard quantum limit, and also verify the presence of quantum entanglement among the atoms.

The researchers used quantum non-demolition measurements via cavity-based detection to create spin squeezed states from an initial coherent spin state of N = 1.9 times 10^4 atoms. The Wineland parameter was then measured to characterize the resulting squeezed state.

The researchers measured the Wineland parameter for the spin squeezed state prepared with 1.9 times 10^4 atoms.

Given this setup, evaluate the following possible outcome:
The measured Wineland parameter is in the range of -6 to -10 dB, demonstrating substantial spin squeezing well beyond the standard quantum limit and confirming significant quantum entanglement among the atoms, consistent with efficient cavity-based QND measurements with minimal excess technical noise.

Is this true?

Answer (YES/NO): NO